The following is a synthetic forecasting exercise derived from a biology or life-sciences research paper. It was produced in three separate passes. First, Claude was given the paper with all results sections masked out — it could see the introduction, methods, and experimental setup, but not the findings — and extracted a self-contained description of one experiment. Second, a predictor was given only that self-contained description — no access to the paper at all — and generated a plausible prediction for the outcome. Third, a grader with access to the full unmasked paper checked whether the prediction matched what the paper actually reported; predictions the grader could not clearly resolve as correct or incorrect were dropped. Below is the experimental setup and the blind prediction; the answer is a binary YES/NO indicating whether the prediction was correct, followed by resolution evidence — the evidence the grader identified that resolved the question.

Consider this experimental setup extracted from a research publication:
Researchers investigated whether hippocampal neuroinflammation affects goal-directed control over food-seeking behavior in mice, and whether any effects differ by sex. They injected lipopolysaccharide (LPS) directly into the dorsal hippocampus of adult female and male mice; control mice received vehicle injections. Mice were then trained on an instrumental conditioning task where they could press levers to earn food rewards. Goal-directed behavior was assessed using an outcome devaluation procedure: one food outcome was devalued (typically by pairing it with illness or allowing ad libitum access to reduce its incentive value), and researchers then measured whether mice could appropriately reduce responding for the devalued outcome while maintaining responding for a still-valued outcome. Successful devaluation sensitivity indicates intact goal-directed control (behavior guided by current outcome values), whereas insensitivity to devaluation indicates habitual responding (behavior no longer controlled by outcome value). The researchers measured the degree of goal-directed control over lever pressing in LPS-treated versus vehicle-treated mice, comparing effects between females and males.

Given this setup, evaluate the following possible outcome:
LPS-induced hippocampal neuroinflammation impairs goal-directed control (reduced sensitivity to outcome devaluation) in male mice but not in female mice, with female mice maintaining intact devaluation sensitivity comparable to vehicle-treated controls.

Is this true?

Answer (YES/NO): NO